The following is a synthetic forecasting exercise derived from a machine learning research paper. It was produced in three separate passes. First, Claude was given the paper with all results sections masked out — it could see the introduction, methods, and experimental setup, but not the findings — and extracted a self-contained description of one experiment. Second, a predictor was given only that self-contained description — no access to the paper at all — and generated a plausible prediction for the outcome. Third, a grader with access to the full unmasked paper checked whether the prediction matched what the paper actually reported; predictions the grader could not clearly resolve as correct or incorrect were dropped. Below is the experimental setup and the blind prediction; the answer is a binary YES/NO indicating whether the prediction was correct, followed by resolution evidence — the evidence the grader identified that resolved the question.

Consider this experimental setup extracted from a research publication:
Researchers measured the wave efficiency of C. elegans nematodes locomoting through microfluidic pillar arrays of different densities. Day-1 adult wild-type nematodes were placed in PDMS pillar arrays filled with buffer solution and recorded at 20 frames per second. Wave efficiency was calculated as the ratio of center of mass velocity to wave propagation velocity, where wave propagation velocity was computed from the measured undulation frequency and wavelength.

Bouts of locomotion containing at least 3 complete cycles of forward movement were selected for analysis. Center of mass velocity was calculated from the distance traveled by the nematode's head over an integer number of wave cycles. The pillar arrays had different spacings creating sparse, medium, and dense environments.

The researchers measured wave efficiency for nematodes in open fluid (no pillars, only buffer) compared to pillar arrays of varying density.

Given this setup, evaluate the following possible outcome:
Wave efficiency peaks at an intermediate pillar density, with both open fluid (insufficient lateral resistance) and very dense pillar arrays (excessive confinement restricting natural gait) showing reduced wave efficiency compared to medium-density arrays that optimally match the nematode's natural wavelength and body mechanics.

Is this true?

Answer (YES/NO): NO